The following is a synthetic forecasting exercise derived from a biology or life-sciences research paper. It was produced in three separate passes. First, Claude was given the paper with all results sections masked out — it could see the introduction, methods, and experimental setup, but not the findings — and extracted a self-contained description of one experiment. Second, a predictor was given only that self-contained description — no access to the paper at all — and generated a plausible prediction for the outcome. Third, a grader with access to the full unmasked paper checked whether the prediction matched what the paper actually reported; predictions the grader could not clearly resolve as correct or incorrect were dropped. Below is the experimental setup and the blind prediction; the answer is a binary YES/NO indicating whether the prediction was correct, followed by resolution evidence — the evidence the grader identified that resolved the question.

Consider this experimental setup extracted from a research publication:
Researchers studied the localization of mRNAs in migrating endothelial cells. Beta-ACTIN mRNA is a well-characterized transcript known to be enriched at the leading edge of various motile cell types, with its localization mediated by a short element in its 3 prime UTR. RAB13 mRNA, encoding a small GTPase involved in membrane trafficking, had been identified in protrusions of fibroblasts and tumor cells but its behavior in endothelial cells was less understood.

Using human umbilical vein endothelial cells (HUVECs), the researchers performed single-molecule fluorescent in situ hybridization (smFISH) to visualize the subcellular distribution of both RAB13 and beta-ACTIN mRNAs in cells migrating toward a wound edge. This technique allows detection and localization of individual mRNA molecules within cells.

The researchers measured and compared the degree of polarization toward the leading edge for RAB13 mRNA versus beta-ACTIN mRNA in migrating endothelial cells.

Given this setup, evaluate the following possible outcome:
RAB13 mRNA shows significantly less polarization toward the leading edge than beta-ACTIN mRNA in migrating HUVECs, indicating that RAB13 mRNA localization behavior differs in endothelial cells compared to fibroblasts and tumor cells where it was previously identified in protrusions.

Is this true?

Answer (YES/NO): NO